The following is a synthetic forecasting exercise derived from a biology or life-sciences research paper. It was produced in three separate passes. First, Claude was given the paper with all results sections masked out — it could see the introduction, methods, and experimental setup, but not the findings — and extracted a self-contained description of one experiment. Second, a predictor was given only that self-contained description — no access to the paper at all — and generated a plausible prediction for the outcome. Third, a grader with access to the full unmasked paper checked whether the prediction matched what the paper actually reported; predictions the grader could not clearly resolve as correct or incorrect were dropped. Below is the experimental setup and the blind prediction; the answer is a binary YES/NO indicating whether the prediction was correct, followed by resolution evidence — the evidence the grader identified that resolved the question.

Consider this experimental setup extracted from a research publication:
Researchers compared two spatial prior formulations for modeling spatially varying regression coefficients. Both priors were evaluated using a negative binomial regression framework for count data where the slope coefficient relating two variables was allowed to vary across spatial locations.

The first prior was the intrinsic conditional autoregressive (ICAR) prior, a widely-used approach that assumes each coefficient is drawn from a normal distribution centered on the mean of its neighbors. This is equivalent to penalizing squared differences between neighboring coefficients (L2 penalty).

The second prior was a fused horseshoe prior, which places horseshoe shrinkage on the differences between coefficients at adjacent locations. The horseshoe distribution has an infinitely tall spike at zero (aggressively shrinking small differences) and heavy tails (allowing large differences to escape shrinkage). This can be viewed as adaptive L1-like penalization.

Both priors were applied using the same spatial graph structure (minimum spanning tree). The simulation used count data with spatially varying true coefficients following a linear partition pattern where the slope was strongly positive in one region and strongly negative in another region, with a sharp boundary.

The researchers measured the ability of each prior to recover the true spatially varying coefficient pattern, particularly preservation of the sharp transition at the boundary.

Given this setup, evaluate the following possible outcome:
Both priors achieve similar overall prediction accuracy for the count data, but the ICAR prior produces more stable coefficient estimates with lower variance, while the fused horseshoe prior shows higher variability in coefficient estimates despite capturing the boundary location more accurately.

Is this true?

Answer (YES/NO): NO